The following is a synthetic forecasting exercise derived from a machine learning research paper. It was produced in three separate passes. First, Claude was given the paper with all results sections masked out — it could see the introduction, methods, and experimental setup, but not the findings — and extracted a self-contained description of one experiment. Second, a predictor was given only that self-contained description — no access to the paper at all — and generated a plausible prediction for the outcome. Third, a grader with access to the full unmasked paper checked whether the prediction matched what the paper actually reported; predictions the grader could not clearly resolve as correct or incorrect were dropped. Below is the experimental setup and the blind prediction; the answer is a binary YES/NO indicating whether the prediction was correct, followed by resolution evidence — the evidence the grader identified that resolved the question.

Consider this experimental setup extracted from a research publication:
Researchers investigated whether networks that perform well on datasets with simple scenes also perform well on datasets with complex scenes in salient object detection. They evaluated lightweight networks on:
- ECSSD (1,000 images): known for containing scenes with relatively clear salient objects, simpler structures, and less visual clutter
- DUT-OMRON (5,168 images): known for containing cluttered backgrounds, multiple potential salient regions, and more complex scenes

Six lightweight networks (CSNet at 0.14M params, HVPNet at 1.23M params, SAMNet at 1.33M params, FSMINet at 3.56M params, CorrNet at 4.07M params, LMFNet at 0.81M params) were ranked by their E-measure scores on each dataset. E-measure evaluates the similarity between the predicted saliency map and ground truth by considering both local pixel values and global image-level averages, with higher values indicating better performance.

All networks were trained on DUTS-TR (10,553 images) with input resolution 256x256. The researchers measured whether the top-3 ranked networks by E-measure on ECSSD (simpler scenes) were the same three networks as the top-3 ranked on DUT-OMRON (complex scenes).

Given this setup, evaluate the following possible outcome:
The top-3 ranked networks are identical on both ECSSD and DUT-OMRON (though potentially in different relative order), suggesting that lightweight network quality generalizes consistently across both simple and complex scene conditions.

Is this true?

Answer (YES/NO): YES